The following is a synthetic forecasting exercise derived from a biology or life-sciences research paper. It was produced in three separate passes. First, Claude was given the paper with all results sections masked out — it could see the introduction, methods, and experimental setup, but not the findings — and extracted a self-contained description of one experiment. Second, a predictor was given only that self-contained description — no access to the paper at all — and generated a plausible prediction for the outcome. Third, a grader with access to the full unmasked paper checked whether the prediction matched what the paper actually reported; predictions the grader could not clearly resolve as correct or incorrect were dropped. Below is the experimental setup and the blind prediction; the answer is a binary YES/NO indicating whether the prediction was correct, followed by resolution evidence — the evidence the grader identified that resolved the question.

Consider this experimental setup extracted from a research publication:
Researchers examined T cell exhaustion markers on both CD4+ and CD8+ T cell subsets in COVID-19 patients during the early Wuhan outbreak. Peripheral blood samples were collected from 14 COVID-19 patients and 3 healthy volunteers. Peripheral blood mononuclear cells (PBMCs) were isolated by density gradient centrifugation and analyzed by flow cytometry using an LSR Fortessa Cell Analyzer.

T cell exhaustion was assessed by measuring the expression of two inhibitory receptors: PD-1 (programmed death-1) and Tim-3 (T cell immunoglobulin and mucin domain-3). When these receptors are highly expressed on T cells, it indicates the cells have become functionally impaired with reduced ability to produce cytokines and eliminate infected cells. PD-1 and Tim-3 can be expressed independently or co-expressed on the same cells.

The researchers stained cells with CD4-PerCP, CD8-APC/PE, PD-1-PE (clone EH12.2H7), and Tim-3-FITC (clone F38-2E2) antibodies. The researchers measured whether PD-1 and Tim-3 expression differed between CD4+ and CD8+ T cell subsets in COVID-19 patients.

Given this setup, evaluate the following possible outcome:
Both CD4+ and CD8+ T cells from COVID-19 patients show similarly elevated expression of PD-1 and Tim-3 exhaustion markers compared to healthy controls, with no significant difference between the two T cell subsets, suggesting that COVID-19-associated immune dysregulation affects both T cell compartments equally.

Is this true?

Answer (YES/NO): NO